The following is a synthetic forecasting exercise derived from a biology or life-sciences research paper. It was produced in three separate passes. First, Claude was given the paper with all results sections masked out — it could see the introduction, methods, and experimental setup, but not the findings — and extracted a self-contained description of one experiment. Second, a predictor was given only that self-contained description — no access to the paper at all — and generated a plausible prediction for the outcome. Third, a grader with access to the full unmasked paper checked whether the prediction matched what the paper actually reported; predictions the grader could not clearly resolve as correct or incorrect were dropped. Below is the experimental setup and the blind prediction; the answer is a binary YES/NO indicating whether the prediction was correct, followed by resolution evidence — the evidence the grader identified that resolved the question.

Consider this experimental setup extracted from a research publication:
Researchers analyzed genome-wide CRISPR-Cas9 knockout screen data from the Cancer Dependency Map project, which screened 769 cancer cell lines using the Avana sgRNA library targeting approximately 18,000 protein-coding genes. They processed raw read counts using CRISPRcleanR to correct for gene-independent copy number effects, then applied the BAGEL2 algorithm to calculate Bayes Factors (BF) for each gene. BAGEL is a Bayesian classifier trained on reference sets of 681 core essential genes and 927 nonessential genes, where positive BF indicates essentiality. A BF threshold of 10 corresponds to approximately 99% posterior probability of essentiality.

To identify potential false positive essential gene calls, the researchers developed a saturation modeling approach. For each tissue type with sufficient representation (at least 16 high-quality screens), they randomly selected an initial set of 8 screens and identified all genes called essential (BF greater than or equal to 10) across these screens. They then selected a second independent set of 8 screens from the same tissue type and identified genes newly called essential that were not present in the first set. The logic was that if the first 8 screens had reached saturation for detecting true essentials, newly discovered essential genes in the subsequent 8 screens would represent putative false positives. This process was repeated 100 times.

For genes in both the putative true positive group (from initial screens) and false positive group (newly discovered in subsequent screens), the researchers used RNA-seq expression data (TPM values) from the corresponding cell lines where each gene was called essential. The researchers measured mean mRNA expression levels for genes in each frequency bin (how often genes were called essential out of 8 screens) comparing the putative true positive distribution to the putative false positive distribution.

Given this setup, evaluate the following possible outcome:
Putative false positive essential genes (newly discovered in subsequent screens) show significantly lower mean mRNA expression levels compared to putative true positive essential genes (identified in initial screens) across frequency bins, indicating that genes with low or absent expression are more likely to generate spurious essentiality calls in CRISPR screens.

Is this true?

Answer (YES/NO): NO